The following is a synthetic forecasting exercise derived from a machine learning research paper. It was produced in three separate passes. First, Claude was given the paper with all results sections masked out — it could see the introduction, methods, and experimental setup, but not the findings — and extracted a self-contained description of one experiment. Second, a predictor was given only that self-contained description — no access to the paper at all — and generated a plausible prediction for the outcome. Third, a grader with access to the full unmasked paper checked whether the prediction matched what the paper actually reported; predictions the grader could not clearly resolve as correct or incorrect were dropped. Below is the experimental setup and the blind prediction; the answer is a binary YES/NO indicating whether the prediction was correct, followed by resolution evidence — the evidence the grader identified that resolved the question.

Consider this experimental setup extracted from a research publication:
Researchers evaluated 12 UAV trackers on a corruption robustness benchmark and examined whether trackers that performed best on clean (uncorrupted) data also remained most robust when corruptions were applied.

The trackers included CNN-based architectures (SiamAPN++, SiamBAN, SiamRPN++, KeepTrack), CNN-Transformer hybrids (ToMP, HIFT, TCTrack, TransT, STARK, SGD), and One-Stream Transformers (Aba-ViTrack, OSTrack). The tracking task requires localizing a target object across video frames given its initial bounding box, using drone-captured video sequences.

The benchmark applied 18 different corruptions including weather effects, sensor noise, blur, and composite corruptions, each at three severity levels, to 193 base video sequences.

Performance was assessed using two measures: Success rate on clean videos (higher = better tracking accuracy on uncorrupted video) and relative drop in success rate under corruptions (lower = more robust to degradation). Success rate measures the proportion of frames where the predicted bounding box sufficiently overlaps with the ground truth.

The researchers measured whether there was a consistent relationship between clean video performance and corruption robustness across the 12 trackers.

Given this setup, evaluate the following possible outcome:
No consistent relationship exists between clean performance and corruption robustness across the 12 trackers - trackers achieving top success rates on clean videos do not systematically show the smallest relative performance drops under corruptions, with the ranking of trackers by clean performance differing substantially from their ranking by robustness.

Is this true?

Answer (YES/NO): NO